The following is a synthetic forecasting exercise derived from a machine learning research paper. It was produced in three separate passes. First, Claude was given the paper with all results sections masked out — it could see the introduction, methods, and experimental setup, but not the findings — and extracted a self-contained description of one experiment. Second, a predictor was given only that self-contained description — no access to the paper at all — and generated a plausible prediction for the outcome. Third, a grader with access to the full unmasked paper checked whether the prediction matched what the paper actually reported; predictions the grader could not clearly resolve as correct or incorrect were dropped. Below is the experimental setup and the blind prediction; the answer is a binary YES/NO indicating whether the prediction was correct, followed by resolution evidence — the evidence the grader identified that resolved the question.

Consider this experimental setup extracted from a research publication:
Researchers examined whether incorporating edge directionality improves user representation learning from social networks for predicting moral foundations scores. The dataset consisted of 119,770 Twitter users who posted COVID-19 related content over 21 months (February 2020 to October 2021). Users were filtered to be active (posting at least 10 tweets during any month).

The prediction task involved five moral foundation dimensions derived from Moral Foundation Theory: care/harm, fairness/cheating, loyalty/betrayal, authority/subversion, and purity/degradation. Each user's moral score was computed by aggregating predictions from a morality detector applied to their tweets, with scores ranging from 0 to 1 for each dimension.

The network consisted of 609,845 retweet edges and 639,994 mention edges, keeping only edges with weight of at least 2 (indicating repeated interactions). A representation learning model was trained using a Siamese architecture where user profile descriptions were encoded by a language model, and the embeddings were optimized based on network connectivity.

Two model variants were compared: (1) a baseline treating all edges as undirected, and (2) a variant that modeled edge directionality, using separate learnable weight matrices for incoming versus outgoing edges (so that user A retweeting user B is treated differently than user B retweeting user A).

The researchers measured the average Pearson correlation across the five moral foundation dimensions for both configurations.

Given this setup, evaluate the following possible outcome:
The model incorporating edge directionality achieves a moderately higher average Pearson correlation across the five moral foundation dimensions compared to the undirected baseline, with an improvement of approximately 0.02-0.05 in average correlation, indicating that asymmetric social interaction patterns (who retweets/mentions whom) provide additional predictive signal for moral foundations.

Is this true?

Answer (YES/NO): YES